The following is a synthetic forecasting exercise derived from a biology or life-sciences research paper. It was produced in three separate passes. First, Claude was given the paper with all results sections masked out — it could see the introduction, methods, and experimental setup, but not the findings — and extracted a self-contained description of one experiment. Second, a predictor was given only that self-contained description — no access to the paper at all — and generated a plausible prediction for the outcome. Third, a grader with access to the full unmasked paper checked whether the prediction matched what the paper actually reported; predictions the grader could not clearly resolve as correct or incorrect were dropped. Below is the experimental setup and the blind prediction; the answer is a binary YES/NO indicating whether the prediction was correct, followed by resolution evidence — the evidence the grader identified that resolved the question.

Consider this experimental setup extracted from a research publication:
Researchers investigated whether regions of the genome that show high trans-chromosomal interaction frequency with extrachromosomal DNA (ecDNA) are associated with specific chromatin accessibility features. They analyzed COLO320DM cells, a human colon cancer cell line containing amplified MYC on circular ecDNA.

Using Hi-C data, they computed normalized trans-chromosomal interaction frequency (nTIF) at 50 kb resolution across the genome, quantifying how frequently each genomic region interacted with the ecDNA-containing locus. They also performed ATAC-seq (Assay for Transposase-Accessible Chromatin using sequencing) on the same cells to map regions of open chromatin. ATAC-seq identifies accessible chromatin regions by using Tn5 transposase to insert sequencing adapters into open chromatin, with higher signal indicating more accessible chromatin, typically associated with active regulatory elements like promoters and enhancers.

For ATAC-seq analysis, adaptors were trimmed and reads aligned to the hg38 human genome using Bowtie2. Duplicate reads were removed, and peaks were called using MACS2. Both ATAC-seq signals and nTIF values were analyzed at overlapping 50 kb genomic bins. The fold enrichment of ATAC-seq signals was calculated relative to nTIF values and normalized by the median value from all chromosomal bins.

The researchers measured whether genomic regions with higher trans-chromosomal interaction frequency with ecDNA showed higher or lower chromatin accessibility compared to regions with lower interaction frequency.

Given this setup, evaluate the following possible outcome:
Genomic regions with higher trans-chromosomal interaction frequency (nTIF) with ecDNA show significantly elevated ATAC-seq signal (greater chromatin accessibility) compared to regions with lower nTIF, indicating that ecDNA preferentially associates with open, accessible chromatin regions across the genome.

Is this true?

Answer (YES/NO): YES